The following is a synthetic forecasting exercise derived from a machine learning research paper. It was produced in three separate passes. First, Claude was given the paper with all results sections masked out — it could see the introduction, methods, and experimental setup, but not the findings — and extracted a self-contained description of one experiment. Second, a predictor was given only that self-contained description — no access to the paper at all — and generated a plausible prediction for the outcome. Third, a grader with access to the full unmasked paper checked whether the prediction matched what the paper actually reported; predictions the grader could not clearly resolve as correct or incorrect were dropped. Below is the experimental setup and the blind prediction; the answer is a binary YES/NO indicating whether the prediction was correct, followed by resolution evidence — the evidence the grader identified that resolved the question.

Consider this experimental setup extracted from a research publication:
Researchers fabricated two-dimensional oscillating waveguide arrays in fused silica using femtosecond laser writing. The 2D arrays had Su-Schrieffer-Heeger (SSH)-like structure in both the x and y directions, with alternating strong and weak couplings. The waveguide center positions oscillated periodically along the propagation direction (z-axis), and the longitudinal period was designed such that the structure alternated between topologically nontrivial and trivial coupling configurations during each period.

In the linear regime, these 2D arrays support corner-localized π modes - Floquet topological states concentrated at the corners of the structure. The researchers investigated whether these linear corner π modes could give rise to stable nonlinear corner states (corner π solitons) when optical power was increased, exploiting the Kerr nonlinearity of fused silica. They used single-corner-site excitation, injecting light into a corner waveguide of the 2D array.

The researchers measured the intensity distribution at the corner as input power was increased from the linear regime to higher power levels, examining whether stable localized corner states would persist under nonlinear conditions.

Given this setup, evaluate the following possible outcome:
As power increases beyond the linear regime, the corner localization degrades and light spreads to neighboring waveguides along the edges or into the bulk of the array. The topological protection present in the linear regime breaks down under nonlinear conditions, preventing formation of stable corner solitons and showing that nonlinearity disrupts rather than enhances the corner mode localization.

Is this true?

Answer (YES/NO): NO